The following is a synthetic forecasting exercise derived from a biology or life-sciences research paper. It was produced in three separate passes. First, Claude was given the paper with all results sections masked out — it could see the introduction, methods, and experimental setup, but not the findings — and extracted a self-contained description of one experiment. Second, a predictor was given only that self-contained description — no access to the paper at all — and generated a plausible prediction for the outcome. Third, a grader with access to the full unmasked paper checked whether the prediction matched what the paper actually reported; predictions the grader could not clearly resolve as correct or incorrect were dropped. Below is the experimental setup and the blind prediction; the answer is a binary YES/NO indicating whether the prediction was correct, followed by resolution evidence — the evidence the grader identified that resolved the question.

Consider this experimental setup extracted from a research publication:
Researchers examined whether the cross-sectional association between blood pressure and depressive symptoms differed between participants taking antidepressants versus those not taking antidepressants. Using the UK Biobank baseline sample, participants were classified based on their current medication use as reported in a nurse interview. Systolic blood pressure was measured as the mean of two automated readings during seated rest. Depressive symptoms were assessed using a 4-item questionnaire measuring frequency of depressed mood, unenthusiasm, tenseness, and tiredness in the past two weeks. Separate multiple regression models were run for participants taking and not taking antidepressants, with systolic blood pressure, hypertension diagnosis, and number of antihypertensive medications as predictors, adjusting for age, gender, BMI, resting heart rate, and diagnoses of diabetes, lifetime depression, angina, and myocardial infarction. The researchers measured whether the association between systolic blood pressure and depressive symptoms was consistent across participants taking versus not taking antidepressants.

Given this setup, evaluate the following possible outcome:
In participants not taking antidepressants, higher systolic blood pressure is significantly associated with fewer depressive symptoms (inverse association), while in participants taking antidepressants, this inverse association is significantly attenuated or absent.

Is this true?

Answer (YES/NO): NO